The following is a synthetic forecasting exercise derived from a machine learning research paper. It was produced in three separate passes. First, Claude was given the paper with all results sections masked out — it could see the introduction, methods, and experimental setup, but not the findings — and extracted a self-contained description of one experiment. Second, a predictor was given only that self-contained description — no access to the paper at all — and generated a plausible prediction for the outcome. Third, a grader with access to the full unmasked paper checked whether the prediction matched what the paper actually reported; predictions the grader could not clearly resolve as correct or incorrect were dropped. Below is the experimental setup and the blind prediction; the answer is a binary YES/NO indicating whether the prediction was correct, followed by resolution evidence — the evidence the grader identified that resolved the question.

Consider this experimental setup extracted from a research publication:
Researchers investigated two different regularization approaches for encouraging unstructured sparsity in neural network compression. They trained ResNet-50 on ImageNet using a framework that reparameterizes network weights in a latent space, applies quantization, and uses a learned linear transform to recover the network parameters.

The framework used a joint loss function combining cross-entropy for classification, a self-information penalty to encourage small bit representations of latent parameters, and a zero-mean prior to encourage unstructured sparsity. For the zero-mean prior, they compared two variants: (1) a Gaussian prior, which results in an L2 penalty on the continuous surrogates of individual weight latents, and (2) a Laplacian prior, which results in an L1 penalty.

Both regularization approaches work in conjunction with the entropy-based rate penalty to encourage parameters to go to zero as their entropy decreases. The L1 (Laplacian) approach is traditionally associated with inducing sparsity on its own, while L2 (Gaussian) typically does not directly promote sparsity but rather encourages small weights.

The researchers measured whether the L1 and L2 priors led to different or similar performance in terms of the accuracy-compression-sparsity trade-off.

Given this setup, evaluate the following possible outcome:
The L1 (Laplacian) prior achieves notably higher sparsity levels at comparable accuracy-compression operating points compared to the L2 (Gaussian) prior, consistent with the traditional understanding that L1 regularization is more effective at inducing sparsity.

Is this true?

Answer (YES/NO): NO